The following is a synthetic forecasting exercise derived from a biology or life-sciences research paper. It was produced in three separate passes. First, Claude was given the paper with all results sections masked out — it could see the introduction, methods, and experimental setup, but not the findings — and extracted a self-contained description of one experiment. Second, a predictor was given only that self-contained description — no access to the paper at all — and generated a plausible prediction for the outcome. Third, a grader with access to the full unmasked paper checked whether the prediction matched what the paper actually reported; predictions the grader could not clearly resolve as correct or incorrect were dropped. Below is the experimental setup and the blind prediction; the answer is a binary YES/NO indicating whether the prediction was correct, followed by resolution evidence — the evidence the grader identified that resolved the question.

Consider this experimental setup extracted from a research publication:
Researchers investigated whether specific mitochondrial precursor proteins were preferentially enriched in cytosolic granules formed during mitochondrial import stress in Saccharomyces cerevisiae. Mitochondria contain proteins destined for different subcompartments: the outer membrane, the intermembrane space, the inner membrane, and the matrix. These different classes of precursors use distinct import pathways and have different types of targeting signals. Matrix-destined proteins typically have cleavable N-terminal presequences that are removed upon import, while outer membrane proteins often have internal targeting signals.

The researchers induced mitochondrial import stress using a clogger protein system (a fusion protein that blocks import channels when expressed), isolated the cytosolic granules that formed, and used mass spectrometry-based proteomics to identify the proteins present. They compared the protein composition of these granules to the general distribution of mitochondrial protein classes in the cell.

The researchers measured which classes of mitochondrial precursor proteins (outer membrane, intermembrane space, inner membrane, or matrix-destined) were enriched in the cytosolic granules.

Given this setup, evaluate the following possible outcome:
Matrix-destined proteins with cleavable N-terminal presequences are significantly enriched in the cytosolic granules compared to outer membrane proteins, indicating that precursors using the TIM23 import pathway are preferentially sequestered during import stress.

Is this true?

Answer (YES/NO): YES